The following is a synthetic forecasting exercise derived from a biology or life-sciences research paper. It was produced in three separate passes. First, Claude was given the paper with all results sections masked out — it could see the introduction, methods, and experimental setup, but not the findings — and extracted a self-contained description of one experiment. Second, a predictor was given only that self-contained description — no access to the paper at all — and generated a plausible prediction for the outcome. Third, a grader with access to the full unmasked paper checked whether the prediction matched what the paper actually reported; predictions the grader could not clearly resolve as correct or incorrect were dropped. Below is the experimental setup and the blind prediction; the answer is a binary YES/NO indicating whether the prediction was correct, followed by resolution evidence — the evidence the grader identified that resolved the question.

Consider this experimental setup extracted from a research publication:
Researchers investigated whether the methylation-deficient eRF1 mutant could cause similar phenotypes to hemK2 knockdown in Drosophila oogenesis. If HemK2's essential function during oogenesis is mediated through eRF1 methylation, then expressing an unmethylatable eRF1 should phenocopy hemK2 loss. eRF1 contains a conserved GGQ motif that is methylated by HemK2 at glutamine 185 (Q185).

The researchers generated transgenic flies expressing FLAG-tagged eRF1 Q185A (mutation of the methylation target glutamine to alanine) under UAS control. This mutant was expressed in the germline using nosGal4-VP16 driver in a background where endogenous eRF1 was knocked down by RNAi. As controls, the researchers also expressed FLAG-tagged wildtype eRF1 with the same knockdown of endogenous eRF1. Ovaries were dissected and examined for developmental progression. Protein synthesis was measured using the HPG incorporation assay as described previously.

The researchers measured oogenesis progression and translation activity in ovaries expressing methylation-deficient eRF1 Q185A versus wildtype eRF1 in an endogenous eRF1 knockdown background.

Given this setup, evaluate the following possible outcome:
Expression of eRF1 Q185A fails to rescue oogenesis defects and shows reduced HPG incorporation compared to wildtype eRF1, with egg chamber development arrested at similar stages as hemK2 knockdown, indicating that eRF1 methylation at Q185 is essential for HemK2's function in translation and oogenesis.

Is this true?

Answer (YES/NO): YES